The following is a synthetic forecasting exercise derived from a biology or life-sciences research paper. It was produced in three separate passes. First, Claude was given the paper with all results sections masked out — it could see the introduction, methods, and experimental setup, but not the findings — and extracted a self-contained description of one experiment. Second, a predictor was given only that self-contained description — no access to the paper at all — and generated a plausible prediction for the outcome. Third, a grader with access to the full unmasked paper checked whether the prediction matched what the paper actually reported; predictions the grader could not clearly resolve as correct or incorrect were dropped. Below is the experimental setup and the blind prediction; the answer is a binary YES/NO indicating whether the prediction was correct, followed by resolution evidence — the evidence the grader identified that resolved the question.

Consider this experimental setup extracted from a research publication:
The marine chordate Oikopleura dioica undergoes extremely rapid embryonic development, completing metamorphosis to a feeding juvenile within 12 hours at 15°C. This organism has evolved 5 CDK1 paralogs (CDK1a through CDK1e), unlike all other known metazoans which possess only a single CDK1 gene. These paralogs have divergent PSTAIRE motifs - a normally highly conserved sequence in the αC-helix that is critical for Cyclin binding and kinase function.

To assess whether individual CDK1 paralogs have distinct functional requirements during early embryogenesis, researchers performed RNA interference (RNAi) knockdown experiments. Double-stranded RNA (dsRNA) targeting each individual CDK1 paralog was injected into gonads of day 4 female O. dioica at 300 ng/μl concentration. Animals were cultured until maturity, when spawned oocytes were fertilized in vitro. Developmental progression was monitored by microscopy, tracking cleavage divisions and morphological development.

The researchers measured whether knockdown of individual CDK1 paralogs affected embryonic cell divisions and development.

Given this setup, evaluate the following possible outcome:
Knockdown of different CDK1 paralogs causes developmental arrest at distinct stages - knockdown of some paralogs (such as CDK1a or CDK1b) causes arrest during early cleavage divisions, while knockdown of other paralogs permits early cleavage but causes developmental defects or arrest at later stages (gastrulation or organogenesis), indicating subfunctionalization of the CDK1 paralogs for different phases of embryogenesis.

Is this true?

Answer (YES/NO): NO